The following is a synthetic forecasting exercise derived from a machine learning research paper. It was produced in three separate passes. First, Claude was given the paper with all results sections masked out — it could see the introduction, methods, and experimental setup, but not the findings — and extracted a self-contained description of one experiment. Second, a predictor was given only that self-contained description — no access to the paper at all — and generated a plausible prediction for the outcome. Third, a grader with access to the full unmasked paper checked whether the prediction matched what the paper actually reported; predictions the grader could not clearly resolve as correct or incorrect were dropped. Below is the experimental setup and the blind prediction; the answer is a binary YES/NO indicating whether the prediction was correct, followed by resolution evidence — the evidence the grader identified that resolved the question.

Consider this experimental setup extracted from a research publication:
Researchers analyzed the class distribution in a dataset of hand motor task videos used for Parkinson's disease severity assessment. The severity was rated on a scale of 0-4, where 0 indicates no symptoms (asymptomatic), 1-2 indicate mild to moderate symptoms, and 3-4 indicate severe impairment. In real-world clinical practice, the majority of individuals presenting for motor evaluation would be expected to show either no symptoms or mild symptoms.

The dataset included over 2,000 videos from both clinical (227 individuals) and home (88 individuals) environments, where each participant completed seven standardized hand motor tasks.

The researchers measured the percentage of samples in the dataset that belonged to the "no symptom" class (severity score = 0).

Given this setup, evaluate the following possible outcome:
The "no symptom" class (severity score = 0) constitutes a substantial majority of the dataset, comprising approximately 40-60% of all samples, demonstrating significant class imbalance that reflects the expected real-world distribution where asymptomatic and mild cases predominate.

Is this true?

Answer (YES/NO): NO